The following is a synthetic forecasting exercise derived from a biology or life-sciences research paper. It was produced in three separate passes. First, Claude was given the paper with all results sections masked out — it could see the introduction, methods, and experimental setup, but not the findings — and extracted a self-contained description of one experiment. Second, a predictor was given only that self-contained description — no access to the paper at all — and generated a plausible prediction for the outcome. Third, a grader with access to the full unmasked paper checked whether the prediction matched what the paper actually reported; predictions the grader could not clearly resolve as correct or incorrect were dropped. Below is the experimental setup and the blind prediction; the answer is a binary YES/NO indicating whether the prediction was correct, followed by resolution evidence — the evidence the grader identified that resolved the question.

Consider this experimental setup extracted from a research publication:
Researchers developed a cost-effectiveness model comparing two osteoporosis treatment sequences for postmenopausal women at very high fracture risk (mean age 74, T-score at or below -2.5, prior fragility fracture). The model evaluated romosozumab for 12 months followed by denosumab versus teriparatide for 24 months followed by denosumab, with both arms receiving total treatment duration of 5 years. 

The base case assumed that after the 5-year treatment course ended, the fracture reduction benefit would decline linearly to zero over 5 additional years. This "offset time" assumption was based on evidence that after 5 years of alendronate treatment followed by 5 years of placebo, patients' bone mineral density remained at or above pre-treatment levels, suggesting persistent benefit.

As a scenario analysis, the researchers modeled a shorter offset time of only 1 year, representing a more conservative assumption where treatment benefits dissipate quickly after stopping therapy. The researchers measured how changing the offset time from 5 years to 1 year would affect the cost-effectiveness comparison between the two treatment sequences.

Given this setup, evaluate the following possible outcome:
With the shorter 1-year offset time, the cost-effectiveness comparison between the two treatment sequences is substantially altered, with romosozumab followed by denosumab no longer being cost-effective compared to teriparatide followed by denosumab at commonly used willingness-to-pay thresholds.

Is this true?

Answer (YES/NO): NO